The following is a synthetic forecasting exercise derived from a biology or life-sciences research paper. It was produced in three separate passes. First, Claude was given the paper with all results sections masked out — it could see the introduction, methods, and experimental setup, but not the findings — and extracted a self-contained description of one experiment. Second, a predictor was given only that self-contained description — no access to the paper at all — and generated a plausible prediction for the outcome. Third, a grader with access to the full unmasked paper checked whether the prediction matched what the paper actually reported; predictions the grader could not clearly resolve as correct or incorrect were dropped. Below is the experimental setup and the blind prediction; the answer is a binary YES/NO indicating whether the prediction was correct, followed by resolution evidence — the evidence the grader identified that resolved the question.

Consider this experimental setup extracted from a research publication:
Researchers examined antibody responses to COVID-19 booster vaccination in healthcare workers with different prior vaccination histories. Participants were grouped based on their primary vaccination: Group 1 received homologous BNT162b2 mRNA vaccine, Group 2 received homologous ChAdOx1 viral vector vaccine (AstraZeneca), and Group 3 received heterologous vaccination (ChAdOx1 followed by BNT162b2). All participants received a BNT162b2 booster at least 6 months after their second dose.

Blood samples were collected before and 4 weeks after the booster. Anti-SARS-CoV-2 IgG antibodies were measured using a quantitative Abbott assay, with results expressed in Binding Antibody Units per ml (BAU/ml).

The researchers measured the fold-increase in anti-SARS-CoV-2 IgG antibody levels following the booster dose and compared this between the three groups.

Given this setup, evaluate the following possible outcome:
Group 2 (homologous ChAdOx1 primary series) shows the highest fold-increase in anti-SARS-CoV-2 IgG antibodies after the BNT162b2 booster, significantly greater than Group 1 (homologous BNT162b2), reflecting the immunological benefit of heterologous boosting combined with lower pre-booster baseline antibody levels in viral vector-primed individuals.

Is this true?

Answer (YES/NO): NO